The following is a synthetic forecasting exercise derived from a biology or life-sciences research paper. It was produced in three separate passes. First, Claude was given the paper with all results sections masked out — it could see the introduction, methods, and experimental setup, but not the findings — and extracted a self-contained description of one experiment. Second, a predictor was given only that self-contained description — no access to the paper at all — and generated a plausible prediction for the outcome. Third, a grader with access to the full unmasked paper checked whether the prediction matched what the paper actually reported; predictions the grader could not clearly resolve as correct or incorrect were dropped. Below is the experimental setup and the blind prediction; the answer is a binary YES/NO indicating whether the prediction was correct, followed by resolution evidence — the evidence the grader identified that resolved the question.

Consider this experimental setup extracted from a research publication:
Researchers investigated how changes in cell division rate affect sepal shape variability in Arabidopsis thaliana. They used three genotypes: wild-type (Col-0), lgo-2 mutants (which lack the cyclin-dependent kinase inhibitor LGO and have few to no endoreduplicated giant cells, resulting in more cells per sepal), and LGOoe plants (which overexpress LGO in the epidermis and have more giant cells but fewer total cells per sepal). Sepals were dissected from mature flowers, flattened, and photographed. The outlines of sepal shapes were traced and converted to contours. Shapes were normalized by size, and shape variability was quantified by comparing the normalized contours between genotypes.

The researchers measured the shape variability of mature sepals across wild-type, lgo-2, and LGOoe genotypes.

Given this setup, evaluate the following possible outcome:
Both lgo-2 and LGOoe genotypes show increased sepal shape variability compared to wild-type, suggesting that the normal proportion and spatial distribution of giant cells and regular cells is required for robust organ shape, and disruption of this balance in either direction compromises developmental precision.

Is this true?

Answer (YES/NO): NO